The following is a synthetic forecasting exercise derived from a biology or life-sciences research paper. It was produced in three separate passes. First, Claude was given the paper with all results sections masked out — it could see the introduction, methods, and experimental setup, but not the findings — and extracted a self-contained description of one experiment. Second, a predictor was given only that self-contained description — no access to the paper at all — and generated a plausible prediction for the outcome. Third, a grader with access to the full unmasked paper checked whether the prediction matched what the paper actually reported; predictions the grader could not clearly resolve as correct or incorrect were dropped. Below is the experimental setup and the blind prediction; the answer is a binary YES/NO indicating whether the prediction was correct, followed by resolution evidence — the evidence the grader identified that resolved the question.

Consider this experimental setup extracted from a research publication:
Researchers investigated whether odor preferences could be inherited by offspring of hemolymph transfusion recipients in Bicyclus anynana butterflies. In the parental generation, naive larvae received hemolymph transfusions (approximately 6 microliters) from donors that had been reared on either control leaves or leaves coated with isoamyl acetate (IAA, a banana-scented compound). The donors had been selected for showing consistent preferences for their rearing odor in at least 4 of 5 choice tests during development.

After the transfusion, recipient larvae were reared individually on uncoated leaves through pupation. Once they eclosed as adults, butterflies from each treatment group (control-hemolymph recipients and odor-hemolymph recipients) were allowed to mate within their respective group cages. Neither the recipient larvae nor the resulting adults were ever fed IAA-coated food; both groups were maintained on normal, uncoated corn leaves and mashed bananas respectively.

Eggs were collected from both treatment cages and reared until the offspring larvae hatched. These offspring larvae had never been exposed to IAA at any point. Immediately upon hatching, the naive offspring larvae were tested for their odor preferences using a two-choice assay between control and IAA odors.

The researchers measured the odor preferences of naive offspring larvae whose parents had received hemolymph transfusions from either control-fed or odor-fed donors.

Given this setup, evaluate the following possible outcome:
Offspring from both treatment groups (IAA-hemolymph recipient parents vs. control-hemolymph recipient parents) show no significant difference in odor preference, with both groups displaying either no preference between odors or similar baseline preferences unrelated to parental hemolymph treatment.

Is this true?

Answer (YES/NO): NO